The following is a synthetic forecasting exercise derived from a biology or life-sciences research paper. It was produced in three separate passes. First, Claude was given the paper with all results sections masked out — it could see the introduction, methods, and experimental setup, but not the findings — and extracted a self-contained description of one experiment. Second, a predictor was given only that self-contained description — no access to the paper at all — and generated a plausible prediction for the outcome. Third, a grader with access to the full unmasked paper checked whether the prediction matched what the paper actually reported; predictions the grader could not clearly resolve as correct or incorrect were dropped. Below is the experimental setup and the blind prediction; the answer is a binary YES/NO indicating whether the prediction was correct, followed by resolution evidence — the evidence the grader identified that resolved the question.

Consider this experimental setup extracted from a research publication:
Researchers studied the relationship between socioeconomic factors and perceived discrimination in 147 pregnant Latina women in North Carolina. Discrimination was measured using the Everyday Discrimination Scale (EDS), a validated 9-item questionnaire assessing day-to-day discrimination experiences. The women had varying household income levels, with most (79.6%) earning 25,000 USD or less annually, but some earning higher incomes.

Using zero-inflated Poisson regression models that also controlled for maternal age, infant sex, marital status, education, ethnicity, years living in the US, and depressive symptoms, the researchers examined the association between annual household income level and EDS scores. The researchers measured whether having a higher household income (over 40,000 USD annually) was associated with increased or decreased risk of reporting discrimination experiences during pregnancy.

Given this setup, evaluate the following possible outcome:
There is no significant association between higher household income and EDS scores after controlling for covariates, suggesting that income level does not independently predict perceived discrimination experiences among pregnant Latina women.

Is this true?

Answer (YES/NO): NO